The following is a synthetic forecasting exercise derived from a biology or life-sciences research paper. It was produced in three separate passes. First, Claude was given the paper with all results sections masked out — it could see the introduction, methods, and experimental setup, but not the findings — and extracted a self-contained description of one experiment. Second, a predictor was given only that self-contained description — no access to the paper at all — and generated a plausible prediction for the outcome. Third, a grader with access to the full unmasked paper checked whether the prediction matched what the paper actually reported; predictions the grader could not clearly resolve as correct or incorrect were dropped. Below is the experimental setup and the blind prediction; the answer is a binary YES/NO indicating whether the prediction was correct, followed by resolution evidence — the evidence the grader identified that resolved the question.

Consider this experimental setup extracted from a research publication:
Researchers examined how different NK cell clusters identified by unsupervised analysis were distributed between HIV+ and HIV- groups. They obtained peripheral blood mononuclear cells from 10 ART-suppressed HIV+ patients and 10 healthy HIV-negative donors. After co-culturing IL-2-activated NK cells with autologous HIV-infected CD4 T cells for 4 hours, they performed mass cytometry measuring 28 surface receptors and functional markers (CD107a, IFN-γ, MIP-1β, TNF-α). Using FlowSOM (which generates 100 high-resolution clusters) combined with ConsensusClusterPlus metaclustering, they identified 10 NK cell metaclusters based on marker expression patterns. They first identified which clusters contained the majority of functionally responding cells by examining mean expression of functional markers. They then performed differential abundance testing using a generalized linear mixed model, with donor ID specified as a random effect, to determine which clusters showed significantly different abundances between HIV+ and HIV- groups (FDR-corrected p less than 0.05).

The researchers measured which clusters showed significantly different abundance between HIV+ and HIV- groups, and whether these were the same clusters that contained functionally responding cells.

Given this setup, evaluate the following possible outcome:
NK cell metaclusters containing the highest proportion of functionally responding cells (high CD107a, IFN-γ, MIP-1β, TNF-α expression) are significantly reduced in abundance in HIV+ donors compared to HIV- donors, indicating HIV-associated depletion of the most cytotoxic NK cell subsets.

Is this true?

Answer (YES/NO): NO